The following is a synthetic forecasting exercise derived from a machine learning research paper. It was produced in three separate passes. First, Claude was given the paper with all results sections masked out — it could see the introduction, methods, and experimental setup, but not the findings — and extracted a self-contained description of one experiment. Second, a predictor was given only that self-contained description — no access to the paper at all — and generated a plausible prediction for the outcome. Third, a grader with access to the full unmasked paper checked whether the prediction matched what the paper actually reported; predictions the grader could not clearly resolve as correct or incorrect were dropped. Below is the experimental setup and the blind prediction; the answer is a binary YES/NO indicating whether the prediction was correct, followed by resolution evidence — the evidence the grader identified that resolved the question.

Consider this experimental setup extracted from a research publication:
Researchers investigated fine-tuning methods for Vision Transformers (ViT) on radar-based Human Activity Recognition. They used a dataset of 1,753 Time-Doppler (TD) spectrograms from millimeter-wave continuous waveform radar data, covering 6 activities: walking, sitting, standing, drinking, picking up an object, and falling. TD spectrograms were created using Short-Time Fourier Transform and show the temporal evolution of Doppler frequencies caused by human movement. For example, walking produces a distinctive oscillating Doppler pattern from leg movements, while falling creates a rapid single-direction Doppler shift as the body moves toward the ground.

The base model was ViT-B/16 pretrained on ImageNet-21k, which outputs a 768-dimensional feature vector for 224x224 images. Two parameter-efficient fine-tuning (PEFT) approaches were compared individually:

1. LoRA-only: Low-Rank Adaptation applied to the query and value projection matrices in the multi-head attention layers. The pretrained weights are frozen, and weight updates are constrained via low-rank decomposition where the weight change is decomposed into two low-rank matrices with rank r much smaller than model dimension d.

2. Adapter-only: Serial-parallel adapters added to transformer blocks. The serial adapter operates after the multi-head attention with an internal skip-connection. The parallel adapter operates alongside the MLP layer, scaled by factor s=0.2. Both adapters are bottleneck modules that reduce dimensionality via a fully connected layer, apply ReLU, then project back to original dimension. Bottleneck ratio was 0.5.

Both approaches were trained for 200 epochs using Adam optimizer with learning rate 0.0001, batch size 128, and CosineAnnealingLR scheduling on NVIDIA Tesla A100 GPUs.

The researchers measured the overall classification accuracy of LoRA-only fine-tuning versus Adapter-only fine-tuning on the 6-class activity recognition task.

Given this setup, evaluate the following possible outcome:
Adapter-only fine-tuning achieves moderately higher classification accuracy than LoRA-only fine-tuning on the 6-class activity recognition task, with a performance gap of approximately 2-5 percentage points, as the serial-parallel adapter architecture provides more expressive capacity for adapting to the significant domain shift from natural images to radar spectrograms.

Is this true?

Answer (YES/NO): NO